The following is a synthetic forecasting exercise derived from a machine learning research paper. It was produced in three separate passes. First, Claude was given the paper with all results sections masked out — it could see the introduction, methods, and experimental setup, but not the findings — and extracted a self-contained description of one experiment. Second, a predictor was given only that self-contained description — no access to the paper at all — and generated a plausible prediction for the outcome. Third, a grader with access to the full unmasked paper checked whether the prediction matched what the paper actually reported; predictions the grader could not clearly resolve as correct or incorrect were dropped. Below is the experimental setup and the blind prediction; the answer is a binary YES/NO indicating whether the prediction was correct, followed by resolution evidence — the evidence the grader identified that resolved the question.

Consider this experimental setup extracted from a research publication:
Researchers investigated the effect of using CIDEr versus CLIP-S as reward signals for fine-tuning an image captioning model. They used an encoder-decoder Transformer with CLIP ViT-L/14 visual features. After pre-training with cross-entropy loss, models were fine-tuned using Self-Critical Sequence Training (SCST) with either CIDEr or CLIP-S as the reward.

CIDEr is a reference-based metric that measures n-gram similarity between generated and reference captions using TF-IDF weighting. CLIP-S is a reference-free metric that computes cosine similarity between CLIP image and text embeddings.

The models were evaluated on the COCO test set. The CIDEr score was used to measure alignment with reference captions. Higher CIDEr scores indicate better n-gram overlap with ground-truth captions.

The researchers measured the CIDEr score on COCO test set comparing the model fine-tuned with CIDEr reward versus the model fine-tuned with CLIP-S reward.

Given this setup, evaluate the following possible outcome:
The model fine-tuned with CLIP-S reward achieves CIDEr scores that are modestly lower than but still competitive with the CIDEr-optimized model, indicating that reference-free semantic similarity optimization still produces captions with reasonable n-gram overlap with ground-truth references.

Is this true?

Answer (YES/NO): NO